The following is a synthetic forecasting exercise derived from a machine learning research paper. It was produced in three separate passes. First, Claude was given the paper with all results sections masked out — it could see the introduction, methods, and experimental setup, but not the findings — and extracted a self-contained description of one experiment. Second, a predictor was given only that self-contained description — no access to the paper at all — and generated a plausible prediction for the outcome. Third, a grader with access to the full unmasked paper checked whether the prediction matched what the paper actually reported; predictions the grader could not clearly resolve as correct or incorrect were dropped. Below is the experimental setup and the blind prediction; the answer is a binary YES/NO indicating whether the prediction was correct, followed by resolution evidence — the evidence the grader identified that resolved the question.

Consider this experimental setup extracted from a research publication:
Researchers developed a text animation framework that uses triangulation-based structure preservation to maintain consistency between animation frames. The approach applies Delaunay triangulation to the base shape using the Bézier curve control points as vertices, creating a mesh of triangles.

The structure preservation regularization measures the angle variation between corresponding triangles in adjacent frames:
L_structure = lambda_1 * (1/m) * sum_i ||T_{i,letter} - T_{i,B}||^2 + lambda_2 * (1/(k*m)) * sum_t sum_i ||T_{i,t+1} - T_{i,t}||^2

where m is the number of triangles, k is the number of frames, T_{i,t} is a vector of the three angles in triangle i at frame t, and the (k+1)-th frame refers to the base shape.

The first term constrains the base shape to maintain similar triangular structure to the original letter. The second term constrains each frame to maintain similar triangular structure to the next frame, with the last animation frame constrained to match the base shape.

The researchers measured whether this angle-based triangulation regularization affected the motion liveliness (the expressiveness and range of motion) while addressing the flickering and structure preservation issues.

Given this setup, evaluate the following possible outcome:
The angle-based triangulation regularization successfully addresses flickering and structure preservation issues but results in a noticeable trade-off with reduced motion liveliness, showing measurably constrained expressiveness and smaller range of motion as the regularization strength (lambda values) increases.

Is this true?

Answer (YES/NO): NO